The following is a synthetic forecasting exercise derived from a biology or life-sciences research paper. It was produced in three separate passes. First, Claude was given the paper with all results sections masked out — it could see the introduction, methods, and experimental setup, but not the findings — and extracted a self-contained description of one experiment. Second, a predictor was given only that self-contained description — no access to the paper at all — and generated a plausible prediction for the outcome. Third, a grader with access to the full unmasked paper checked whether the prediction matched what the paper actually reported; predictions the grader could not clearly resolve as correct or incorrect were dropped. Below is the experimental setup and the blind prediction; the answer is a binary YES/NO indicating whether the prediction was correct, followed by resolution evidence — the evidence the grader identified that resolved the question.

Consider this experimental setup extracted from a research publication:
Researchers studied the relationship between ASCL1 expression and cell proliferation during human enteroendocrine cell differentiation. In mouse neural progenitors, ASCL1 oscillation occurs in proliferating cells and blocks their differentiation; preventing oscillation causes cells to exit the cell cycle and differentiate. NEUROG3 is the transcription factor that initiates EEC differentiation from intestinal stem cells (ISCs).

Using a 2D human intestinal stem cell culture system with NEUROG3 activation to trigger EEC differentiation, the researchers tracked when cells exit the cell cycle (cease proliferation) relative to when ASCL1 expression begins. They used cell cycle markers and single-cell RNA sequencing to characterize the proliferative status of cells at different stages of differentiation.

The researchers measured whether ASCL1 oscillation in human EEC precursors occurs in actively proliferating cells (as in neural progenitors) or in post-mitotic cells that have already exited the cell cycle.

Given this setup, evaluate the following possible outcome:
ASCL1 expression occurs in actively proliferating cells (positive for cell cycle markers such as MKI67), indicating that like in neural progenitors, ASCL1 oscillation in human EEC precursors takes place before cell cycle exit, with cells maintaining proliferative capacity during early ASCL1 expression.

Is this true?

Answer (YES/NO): NO